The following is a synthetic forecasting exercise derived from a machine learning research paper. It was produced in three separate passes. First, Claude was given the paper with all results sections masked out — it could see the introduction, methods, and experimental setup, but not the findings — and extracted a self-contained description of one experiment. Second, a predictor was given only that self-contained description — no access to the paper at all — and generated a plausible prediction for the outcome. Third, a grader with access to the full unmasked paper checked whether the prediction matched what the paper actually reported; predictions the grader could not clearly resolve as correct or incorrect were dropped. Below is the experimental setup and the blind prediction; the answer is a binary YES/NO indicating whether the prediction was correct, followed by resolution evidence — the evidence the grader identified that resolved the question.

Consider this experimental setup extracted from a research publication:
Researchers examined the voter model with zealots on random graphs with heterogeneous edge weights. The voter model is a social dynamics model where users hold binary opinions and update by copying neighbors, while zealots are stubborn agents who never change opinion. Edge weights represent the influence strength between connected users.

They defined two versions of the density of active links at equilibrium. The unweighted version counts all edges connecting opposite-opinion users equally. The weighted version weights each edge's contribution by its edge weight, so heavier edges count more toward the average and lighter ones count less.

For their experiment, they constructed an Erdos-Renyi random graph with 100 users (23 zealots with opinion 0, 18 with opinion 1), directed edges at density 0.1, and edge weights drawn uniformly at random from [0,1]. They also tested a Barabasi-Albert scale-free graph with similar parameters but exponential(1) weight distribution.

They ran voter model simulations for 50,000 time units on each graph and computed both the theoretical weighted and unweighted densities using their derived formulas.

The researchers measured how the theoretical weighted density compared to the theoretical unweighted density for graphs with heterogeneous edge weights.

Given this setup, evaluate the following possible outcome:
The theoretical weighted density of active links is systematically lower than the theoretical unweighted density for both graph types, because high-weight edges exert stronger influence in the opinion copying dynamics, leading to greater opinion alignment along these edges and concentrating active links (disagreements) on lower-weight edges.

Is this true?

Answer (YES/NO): NO